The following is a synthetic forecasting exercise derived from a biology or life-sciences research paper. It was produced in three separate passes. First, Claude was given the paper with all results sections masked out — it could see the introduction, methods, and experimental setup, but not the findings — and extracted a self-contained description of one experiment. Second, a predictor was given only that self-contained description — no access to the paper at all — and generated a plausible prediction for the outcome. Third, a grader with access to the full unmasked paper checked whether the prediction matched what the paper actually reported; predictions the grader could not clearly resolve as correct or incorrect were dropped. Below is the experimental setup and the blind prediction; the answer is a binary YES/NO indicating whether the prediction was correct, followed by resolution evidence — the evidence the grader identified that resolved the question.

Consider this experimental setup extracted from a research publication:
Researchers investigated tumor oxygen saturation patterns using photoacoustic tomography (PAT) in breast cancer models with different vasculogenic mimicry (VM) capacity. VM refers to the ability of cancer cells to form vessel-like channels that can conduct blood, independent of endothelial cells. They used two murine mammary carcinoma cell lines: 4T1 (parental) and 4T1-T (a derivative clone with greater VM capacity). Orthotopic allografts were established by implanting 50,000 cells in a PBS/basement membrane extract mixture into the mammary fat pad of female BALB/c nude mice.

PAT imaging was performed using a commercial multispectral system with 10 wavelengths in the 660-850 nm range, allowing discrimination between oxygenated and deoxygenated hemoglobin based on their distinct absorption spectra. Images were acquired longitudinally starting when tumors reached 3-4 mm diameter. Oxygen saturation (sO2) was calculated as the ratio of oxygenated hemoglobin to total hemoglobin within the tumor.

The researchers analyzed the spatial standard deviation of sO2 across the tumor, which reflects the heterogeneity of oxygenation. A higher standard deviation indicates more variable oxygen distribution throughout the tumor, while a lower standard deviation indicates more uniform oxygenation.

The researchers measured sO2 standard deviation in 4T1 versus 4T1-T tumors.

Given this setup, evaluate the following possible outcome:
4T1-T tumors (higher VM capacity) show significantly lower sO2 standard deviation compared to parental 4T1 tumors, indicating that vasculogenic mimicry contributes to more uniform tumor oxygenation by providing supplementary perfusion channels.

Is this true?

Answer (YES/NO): NO